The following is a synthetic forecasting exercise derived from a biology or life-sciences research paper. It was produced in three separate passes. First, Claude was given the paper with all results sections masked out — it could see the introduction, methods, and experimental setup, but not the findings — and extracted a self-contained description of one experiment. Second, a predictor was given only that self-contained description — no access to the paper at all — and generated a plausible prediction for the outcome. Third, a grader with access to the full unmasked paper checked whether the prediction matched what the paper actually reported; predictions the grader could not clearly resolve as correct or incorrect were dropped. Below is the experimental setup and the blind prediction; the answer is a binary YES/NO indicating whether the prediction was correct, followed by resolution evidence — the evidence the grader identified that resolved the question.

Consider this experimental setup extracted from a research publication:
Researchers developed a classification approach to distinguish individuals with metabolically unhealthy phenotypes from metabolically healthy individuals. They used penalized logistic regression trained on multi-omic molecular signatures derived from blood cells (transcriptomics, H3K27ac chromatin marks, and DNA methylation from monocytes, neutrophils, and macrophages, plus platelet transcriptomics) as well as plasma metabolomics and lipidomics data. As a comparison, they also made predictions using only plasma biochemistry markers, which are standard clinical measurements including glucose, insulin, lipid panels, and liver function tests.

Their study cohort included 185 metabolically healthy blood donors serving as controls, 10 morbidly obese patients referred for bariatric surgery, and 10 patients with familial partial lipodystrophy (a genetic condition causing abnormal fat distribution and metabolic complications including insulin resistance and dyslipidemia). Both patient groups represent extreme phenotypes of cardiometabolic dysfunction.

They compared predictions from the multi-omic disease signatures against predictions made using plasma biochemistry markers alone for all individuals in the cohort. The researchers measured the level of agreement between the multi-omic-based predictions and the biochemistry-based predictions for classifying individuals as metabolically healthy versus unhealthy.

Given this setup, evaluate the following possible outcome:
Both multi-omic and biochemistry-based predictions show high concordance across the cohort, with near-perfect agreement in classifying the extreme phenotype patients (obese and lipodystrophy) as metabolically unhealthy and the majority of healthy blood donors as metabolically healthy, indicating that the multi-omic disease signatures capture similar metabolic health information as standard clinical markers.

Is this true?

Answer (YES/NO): NO